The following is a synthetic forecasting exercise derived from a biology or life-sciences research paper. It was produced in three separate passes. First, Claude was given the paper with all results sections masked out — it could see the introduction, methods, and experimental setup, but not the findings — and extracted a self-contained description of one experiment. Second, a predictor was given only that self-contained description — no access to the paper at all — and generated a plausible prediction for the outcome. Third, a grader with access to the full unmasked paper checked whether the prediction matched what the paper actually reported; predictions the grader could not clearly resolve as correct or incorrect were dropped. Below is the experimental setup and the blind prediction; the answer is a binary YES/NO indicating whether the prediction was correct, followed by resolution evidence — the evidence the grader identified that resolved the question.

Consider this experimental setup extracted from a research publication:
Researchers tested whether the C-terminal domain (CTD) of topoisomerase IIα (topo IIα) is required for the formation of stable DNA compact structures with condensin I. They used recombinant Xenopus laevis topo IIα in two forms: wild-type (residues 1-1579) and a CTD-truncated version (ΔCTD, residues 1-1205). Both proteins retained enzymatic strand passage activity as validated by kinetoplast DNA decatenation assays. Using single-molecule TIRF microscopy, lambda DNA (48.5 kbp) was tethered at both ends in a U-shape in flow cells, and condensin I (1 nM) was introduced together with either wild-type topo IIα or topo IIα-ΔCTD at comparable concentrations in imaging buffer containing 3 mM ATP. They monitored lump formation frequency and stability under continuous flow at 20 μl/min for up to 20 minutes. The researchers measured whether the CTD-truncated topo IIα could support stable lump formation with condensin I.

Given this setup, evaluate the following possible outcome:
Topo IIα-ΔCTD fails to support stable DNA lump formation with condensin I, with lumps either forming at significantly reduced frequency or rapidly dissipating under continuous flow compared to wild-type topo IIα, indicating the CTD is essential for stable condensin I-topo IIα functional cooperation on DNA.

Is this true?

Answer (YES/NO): YES